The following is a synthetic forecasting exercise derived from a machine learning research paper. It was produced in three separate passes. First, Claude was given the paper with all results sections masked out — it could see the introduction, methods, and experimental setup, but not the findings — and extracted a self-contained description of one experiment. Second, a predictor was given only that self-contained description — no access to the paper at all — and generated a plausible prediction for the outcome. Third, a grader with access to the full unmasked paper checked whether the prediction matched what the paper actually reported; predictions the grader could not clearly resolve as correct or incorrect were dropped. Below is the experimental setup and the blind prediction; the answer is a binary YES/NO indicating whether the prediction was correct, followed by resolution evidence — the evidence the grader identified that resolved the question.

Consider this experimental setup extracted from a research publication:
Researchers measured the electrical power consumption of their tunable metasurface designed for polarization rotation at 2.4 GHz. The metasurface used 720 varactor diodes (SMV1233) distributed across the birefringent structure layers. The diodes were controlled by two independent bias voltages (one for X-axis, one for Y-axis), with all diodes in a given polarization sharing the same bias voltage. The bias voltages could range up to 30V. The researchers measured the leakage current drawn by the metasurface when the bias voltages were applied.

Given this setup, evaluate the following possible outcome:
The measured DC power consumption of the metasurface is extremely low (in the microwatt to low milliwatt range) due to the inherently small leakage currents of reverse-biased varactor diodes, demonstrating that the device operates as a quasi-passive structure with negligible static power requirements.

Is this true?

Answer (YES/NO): YES